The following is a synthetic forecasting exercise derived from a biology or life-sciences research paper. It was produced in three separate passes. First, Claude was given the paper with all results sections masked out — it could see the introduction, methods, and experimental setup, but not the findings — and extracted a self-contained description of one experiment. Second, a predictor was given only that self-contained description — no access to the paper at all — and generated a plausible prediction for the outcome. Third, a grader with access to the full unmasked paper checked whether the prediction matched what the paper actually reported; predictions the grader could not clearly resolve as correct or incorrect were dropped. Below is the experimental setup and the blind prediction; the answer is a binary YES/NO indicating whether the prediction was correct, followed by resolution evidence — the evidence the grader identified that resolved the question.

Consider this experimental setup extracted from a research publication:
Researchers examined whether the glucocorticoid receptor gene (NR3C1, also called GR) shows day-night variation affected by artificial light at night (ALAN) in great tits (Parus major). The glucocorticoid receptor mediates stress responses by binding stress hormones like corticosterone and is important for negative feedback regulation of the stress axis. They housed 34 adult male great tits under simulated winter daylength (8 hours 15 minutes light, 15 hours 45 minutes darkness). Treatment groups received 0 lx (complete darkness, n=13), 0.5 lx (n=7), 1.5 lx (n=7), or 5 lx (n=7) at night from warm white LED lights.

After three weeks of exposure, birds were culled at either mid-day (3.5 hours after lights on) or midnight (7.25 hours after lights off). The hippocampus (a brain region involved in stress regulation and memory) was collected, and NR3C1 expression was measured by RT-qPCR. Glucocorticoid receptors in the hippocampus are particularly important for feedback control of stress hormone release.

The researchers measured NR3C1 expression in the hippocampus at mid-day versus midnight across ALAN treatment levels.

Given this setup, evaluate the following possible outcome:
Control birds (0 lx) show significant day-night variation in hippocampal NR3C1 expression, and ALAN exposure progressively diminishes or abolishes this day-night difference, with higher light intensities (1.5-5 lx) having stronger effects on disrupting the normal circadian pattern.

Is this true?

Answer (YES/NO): NO